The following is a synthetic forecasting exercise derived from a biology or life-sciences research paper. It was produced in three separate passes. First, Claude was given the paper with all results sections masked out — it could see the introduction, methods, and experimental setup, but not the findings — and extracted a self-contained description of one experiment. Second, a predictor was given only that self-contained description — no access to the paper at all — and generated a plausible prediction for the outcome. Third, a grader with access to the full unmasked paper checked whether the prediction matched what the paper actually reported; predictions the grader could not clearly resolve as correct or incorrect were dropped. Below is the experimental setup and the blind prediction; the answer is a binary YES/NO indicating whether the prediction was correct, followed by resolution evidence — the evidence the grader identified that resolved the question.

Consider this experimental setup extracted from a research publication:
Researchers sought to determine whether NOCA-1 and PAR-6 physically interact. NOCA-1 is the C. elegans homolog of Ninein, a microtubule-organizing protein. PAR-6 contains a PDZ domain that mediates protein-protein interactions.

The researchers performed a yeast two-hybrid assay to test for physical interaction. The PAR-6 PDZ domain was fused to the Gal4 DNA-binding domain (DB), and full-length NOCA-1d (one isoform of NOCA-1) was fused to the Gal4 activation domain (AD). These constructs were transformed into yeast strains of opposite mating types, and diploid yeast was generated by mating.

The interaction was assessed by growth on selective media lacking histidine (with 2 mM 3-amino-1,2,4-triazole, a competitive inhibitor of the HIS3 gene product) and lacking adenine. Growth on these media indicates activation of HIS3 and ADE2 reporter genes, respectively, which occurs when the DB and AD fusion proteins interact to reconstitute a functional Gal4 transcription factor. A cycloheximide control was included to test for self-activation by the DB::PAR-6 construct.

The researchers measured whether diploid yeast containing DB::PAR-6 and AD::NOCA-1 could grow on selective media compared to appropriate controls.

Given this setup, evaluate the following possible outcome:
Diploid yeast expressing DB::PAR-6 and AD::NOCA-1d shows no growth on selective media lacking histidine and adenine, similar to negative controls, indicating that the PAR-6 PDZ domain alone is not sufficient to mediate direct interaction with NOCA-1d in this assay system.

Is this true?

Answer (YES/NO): NO